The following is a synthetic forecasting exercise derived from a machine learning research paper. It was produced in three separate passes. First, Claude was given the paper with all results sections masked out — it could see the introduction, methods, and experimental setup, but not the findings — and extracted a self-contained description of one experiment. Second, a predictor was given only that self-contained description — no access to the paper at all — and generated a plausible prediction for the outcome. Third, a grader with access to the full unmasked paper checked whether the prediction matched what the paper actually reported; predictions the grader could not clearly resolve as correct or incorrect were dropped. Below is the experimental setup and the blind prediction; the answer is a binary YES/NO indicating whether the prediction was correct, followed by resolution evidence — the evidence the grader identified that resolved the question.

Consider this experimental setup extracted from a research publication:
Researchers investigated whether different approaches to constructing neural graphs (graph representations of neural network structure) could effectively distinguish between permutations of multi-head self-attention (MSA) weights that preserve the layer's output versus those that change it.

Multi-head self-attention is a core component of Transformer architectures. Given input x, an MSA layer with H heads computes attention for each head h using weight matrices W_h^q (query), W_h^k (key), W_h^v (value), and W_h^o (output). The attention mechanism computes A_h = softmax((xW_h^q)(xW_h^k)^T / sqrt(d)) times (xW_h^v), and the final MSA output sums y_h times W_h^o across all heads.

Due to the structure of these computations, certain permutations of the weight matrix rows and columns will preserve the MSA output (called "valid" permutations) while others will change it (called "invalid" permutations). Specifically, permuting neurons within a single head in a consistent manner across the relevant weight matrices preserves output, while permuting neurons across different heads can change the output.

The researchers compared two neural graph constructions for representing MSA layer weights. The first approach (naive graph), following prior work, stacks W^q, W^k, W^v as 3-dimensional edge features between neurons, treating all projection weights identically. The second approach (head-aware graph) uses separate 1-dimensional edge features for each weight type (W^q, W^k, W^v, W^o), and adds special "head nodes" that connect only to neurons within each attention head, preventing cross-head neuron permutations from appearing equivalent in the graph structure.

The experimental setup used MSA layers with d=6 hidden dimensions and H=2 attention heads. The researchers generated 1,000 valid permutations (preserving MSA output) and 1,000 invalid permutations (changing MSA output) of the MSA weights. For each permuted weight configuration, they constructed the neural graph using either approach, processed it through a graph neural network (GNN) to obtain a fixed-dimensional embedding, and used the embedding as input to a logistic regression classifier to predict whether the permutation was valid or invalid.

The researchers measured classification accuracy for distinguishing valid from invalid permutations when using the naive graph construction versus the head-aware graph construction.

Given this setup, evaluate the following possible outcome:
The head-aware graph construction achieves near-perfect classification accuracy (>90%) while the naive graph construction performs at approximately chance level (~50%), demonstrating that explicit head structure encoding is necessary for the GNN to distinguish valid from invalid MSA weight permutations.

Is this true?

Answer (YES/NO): NO